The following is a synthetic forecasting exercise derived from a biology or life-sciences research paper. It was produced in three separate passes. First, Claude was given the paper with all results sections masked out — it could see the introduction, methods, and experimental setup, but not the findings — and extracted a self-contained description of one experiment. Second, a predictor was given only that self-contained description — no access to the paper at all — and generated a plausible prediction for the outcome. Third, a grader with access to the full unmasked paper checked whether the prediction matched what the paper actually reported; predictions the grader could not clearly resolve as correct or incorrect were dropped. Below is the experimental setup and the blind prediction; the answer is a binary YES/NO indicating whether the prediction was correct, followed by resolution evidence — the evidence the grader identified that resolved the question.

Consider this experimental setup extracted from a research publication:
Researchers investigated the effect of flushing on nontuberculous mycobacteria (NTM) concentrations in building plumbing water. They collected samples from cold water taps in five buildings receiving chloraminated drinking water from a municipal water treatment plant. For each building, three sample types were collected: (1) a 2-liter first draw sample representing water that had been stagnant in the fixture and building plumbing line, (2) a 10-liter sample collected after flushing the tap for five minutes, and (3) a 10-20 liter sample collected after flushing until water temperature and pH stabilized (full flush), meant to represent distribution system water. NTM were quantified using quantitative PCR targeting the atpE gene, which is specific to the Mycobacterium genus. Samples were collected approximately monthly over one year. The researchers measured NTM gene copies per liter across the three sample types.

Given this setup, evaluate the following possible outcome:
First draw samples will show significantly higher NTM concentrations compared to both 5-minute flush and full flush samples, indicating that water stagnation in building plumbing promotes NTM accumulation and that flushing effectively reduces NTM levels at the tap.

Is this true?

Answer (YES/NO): NO